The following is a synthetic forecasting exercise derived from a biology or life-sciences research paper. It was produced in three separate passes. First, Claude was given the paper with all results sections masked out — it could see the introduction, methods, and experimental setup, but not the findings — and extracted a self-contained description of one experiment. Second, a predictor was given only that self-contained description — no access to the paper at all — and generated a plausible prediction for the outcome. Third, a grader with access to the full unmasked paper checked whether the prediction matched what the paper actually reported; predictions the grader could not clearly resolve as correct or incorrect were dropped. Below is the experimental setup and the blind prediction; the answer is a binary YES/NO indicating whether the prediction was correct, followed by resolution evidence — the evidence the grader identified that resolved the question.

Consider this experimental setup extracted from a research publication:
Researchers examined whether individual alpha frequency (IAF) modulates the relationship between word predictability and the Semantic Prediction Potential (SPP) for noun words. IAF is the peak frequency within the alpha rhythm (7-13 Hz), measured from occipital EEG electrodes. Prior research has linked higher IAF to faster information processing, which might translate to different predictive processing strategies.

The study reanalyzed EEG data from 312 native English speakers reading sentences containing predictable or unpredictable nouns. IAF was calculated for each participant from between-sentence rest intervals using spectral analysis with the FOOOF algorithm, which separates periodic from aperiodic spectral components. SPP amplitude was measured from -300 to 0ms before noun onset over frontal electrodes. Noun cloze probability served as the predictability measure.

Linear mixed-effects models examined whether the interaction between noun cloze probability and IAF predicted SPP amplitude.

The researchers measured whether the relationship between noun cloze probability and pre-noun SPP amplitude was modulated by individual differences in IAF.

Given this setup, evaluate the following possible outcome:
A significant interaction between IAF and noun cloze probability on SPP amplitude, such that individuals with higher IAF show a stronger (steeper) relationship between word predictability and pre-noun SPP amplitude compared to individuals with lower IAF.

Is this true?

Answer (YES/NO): NO